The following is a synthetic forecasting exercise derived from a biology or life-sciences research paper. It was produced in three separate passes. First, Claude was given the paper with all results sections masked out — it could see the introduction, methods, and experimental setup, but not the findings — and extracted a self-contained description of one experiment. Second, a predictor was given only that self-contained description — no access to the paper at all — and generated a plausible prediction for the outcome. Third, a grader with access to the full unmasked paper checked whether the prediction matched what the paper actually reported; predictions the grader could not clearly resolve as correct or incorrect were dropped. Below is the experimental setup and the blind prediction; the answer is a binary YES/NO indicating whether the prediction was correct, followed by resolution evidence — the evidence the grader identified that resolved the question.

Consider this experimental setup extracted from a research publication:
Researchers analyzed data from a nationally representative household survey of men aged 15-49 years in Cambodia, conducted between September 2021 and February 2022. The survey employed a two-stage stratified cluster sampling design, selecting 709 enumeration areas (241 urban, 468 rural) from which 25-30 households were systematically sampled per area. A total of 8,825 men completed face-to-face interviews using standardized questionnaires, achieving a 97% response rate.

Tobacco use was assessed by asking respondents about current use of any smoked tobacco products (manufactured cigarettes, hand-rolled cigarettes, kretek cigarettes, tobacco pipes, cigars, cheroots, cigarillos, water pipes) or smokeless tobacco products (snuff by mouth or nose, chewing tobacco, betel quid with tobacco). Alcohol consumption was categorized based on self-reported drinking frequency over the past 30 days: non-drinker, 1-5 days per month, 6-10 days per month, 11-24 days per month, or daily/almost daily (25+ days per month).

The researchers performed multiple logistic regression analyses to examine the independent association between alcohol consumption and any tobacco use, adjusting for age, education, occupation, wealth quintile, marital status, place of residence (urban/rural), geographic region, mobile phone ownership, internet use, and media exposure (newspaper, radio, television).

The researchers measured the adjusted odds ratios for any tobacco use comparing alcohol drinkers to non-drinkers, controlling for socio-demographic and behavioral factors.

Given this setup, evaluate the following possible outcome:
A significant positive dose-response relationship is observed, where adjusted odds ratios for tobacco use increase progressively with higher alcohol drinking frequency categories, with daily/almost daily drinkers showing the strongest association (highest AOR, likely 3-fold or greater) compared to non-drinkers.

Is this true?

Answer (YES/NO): YES